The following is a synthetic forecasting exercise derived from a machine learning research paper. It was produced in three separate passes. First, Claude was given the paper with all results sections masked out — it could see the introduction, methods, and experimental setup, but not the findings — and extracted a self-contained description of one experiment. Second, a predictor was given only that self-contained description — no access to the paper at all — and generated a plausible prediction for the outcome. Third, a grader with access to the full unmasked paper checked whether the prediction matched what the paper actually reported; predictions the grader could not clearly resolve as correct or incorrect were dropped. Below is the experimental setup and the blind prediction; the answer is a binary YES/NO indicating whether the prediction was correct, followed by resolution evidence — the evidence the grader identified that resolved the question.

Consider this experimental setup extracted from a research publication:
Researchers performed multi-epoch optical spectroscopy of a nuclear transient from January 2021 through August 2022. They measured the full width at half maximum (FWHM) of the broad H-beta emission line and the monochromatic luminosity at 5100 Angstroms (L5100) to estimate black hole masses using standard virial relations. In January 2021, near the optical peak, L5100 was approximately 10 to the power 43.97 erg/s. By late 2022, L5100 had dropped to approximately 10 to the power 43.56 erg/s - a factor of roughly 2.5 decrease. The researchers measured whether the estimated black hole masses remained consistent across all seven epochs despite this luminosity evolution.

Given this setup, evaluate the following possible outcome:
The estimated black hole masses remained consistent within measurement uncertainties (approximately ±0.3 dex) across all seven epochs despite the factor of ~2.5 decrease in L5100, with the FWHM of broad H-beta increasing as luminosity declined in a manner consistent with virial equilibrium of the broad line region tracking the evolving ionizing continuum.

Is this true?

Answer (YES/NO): YES